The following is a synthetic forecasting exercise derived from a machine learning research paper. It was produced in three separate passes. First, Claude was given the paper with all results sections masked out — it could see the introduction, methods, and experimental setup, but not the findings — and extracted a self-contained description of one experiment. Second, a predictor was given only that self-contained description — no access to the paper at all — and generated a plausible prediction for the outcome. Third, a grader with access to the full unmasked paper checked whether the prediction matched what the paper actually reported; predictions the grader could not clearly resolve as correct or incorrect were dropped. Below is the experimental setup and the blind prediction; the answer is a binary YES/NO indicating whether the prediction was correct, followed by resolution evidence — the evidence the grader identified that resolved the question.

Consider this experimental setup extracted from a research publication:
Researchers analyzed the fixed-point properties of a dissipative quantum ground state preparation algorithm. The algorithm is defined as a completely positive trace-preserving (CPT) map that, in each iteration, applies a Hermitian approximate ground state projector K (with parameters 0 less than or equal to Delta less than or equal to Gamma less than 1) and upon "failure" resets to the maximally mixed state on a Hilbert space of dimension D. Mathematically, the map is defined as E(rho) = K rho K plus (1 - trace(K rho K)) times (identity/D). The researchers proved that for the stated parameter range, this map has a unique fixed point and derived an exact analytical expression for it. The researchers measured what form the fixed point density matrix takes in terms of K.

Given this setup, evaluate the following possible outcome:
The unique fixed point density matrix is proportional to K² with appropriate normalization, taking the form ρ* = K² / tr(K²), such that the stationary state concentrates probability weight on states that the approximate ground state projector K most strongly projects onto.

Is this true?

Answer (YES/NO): NO